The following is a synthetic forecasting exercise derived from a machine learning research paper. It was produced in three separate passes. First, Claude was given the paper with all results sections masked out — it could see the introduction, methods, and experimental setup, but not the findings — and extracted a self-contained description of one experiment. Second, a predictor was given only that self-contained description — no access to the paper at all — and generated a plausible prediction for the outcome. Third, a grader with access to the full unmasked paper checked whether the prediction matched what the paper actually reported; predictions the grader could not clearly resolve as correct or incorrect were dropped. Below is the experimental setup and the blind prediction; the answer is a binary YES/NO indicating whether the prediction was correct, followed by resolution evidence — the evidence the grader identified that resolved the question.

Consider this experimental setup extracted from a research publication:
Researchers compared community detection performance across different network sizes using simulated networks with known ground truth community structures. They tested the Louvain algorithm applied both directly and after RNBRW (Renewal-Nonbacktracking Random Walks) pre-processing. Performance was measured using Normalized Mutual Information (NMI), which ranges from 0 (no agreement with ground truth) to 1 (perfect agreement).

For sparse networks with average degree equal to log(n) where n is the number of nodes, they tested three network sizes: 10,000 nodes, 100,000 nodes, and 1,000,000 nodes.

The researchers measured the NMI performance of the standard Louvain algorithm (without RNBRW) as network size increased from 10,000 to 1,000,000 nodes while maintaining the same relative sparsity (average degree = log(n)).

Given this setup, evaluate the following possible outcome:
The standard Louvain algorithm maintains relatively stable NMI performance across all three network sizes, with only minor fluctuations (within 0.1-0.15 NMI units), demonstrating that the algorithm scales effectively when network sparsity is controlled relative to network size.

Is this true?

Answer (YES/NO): NO